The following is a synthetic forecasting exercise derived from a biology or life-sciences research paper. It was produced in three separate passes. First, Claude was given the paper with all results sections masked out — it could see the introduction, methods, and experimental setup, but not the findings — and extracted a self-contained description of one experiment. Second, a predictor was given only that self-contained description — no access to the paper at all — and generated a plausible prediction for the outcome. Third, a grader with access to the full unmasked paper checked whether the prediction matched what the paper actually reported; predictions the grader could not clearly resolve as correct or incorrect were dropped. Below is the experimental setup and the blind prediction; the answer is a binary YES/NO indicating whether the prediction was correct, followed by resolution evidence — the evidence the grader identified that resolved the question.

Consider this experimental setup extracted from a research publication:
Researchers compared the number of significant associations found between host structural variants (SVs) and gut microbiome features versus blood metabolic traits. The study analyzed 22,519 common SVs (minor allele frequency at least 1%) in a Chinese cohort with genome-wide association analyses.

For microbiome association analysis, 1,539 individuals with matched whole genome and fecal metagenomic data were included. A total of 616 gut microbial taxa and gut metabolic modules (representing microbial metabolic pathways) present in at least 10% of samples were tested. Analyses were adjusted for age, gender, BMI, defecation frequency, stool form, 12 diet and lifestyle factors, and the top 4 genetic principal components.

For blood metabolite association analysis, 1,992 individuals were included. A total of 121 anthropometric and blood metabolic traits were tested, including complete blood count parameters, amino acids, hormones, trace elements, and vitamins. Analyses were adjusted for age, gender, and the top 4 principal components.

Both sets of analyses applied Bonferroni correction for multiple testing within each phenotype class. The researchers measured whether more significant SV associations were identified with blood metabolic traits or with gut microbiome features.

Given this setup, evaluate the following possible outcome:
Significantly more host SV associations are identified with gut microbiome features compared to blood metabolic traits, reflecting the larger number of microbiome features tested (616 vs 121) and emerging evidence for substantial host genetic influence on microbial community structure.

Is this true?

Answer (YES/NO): NO